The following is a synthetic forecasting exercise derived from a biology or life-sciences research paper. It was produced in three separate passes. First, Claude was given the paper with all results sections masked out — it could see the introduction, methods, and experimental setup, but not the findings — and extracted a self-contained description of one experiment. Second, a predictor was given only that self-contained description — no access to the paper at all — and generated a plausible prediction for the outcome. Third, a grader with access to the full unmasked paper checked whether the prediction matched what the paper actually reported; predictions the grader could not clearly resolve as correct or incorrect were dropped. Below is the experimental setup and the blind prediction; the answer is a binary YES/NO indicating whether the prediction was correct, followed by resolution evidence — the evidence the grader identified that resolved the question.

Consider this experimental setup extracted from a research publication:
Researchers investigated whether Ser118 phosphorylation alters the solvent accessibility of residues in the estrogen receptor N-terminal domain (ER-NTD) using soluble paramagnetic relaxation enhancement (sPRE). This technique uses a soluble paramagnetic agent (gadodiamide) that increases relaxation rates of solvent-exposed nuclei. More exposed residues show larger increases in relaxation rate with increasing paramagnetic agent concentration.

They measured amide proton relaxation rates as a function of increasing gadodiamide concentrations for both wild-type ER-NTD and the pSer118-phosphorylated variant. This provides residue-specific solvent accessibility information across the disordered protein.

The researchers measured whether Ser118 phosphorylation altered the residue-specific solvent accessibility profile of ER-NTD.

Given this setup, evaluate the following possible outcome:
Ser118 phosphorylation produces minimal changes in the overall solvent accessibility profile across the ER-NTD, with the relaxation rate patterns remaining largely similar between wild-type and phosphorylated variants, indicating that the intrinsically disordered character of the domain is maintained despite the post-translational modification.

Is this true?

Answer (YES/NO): YES